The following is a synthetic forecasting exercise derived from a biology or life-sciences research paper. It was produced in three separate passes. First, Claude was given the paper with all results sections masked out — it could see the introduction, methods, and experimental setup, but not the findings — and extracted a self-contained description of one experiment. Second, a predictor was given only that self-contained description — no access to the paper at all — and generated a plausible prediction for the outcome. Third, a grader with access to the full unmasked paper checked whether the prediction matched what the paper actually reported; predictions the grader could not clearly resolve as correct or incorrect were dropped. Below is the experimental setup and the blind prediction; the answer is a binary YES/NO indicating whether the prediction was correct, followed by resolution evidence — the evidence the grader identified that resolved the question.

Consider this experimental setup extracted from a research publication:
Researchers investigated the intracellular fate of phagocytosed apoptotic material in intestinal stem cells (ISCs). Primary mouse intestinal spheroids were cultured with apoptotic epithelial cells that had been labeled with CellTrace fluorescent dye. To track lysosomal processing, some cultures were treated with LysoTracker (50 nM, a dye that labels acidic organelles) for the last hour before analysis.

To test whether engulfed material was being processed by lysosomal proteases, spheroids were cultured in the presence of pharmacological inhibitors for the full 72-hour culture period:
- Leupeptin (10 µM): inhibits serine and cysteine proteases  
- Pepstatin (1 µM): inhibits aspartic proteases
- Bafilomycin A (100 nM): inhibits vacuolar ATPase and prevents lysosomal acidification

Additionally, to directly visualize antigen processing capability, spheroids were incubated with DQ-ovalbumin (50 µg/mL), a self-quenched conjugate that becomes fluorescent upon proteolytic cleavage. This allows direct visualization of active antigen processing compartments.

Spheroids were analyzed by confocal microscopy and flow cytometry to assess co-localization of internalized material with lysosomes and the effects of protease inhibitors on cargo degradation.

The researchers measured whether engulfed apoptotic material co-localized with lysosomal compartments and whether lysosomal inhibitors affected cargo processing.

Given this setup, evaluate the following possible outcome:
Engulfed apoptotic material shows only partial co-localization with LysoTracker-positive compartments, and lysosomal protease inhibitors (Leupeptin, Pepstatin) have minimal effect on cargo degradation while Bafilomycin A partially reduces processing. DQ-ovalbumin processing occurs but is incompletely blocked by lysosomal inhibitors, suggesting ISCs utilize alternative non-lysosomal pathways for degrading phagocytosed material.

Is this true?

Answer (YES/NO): NO